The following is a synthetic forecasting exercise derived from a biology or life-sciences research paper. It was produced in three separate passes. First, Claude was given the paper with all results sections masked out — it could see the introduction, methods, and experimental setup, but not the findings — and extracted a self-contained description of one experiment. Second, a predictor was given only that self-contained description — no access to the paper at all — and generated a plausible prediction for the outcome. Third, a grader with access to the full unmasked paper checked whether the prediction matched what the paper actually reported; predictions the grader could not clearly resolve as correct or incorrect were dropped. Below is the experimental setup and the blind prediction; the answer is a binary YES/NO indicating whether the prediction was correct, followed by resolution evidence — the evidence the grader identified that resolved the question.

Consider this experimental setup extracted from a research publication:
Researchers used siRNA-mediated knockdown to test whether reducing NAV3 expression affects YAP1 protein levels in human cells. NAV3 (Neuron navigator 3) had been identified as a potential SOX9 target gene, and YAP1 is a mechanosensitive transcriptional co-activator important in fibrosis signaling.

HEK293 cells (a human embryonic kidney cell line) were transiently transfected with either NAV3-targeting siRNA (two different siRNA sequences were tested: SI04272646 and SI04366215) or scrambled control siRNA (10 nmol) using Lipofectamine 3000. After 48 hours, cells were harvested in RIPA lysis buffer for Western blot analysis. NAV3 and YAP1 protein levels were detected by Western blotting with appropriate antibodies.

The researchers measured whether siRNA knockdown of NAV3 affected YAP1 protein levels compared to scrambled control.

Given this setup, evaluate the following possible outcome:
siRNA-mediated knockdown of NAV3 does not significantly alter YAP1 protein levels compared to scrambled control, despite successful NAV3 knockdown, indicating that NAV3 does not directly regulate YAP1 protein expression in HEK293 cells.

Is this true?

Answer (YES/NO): NO